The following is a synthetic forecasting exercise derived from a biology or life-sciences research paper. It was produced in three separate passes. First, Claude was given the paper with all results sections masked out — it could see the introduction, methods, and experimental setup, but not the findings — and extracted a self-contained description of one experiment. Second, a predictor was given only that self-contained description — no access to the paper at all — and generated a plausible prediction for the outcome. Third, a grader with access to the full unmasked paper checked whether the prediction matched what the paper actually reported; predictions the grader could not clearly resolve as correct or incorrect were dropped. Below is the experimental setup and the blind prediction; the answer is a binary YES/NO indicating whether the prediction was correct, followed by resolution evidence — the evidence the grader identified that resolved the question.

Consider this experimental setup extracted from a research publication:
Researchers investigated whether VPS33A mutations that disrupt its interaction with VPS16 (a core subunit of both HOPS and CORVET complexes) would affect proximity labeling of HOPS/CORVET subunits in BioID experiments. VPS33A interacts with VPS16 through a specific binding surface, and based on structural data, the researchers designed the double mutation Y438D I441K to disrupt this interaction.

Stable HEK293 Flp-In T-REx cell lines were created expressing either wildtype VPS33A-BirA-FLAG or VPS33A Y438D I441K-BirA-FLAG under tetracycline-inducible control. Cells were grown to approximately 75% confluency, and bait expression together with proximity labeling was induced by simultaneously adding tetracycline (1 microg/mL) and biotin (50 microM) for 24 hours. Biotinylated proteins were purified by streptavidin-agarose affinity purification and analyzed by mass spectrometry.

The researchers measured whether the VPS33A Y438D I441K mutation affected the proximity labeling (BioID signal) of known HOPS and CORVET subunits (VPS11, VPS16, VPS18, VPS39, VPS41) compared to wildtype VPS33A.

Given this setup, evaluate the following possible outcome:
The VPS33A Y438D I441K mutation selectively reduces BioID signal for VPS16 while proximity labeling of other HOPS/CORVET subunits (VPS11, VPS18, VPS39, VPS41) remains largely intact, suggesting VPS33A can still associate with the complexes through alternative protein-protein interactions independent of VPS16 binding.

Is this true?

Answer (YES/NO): NO